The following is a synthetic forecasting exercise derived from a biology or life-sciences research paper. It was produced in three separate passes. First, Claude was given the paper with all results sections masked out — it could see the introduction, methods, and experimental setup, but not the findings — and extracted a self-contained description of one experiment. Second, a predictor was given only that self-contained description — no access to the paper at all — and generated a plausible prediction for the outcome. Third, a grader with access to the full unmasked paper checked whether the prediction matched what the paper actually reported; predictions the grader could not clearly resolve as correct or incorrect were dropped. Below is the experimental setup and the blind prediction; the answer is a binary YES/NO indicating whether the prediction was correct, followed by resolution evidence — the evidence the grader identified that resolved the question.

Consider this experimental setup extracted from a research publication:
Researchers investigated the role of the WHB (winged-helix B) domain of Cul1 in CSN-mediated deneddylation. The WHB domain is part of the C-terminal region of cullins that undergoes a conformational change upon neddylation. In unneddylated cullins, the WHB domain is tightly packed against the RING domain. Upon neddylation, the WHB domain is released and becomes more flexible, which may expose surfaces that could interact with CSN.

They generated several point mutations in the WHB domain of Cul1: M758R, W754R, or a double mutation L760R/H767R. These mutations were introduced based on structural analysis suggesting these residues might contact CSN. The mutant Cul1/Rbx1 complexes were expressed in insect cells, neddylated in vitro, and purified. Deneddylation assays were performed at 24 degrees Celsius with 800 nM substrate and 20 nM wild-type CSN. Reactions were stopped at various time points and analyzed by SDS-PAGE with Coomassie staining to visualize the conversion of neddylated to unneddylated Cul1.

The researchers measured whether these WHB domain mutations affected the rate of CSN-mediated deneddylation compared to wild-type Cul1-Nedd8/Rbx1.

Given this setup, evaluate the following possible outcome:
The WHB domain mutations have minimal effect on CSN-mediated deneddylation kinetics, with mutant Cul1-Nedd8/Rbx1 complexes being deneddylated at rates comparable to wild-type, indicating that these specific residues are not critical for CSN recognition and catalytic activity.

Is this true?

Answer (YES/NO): NO